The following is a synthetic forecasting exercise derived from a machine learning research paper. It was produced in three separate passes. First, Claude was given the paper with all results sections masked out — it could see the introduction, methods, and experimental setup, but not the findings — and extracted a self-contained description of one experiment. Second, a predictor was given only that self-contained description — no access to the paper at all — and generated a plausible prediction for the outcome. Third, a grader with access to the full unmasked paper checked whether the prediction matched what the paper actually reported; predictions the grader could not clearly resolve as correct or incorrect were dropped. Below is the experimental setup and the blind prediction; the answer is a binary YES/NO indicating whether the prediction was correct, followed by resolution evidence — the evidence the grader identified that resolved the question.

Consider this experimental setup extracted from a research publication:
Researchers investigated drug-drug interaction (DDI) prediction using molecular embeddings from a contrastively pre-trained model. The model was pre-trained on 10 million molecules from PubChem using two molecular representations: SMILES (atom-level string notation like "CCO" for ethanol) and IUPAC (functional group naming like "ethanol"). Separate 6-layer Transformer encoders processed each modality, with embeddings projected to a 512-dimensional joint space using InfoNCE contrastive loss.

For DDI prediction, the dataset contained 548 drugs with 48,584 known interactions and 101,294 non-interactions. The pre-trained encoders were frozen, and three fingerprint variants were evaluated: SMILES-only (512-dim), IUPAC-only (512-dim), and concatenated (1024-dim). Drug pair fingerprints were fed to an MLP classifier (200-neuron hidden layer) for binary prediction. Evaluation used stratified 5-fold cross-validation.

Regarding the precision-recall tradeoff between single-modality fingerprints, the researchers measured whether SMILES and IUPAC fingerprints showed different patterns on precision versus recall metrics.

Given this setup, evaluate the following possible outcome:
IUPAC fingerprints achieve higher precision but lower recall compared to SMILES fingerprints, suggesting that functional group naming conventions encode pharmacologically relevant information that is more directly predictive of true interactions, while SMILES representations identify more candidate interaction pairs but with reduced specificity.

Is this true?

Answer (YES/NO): YES